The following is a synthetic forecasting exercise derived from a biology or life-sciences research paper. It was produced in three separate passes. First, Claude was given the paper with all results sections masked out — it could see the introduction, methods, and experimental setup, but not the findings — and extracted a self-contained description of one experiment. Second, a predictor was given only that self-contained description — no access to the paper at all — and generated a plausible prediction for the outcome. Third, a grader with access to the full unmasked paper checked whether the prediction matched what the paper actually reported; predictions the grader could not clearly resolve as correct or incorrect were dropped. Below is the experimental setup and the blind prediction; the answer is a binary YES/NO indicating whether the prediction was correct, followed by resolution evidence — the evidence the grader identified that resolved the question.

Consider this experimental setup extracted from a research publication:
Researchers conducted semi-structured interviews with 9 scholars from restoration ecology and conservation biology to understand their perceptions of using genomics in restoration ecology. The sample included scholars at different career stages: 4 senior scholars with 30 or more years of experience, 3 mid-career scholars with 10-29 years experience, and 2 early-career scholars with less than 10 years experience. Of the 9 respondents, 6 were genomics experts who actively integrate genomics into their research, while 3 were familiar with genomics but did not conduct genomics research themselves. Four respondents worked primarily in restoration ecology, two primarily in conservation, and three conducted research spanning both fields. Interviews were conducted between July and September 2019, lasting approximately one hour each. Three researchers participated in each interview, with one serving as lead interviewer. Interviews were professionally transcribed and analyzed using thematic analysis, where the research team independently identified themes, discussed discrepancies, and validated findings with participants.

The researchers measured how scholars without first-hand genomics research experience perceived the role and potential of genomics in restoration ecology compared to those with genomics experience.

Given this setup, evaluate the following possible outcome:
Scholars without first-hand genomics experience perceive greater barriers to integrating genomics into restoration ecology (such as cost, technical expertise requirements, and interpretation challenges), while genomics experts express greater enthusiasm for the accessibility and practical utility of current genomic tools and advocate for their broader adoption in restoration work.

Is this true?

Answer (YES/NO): NO